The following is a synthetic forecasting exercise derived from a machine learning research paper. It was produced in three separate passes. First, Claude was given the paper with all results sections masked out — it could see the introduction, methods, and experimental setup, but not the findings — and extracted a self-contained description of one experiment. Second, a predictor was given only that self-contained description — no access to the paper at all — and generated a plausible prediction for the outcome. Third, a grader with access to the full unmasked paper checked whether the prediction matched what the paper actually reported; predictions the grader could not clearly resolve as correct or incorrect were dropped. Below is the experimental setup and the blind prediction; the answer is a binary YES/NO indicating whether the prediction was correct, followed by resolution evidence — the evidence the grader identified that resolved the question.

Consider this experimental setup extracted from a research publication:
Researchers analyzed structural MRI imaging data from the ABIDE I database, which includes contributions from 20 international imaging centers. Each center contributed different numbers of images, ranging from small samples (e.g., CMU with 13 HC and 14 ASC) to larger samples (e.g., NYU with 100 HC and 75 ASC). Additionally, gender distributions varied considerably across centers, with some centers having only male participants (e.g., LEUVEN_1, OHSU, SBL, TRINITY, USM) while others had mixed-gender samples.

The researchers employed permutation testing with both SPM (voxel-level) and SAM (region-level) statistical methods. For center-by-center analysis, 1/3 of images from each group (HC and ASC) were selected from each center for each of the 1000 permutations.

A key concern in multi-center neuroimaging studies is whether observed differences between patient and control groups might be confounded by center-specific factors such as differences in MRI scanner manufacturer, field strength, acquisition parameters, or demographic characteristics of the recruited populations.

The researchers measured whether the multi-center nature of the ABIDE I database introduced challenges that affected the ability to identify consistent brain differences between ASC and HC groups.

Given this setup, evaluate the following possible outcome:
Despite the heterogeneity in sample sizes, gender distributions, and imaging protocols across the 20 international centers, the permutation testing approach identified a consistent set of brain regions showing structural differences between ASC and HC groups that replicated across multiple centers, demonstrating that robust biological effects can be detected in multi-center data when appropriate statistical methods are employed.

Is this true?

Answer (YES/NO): NO